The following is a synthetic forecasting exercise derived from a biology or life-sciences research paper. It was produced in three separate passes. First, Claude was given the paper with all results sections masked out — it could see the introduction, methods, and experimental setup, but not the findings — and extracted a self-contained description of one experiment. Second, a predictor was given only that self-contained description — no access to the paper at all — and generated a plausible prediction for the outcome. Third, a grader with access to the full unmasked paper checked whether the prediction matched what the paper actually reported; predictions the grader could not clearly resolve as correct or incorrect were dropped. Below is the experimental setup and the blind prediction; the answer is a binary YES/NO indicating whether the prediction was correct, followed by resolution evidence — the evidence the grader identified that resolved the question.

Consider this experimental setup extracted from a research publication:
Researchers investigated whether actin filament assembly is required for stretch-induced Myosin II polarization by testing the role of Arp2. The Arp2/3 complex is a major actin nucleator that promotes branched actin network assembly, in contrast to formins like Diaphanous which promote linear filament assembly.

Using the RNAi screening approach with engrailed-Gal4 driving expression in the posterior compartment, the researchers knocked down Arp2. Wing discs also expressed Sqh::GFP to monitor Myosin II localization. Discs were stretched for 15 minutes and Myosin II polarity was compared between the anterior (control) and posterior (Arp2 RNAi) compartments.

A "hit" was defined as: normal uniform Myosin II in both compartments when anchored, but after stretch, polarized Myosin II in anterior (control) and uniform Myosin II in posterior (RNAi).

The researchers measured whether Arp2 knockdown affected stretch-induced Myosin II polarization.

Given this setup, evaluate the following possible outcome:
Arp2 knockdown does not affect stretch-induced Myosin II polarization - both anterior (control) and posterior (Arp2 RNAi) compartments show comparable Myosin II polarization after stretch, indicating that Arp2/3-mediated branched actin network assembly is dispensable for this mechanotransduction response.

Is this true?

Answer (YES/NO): YES